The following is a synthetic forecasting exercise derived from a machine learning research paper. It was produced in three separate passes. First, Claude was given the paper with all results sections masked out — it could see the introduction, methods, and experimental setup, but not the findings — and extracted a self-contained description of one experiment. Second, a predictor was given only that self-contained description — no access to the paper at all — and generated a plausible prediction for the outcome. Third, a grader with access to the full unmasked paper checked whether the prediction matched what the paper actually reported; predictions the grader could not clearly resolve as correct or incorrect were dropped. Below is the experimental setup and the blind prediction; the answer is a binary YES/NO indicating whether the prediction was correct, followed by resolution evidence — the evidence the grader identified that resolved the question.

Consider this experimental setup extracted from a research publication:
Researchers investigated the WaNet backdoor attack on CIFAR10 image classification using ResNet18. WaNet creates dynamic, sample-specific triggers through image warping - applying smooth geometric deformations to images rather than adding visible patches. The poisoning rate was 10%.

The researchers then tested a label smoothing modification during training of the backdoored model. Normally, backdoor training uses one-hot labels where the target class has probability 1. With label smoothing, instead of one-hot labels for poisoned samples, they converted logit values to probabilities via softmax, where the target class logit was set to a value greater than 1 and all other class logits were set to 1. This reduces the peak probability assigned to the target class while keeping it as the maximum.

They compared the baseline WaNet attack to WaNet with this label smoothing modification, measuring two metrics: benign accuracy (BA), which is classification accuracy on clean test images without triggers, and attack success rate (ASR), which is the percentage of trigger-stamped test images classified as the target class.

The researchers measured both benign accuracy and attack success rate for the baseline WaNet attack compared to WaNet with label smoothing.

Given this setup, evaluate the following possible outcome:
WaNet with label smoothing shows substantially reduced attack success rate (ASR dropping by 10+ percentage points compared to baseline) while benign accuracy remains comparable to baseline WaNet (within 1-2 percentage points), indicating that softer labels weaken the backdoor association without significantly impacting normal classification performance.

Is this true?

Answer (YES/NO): NO